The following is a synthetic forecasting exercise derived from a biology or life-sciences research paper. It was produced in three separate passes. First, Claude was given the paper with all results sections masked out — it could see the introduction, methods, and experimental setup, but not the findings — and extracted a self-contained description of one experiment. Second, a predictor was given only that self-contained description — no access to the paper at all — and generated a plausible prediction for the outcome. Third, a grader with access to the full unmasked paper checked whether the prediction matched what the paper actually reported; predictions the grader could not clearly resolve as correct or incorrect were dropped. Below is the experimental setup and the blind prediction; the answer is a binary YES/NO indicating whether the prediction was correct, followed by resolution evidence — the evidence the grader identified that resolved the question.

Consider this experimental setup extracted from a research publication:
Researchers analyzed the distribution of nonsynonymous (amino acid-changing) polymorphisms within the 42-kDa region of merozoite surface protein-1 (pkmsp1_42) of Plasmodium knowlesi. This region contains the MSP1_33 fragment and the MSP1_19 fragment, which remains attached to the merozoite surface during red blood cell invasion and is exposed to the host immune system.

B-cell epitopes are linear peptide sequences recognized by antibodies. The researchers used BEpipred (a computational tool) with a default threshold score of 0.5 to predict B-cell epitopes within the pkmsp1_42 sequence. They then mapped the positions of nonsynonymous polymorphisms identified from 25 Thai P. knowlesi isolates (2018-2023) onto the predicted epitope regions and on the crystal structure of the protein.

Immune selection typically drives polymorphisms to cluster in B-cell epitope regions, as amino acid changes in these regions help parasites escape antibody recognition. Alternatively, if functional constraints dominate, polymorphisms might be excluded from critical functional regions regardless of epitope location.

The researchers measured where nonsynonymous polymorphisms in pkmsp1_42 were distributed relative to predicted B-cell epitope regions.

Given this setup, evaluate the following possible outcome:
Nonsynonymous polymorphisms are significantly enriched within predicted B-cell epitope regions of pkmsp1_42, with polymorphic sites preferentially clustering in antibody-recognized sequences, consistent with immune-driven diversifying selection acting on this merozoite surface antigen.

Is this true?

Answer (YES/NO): NO